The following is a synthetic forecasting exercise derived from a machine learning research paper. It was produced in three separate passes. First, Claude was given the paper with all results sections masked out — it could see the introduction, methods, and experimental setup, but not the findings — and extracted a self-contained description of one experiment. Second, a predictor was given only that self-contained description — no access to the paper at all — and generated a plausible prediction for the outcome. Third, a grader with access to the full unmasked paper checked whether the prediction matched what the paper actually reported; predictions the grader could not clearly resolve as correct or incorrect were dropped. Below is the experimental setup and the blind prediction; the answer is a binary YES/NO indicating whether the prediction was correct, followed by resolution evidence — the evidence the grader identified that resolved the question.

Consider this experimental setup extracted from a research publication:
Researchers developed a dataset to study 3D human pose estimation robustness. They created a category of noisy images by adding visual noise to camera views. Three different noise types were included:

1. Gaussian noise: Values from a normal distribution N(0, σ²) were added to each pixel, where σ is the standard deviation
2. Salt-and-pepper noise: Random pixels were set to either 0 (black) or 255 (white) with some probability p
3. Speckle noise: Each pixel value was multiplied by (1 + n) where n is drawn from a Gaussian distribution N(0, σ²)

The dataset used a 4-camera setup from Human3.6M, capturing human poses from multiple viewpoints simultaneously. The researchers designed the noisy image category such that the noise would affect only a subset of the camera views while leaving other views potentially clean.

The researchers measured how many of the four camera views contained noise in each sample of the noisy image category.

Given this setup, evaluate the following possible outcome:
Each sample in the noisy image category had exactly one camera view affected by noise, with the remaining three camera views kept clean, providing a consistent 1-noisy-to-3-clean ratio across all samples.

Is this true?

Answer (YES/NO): YES